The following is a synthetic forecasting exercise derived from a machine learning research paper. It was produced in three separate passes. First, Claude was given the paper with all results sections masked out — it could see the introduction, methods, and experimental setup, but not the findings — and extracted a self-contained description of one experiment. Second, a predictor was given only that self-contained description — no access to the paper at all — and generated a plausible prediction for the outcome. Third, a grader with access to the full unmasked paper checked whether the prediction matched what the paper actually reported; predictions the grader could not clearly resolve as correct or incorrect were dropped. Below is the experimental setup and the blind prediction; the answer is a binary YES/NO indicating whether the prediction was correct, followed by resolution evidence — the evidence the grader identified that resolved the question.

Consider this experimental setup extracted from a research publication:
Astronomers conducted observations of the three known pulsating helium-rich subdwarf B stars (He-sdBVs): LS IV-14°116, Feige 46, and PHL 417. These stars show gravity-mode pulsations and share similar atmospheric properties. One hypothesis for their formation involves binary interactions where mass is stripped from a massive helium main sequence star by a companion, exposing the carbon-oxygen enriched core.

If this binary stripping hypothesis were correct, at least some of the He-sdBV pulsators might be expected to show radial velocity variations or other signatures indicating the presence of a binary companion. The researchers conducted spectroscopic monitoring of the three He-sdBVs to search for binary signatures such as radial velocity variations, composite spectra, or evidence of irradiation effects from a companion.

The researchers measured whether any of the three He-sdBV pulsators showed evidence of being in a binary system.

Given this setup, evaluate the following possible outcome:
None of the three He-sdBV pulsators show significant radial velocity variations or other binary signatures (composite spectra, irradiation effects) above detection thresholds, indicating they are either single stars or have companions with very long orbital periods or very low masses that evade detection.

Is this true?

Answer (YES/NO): YES